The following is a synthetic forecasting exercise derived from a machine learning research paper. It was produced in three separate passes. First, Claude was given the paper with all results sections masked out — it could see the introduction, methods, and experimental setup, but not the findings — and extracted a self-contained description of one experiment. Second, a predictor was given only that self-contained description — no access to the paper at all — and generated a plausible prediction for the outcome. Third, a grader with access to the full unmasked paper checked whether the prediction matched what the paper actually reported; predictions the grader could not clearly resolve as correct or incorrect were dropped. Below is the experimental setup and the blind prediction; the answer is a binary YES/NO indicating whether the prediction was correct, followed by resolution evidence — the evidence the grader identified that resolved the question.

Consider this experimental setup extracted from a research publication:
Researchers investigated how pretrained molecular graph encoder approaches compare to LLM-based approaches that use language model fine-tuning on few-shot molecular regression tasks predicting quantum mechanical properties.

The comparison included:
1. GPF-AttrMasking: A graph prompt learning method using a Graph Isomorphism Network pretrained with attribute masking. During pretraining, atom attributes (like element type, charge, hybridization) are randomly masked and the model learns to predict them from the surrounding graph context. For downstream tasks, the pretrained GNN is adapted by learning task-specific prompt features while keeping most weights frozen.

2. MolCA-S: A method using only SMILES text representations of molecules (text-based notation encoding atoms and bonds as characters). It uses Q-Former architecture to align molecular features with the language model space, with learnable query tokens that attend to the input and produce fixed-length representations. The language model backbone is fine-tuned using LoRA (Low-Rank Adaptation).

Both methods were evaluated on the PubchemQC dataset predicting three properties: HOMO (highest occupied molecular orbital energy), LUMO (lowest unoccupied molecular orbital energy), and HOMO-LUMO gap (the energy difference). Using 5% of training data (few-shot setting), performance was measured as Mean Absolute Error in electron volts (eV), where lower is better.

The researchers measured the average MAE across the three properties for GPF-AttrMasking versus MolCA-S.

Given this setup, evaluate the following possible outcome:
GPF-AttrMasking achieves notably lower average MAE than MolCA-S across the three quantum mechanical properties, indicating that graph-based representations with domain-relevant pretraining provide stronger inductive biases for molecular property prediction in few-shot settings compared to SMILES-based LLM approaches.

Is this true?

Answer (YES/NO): NO